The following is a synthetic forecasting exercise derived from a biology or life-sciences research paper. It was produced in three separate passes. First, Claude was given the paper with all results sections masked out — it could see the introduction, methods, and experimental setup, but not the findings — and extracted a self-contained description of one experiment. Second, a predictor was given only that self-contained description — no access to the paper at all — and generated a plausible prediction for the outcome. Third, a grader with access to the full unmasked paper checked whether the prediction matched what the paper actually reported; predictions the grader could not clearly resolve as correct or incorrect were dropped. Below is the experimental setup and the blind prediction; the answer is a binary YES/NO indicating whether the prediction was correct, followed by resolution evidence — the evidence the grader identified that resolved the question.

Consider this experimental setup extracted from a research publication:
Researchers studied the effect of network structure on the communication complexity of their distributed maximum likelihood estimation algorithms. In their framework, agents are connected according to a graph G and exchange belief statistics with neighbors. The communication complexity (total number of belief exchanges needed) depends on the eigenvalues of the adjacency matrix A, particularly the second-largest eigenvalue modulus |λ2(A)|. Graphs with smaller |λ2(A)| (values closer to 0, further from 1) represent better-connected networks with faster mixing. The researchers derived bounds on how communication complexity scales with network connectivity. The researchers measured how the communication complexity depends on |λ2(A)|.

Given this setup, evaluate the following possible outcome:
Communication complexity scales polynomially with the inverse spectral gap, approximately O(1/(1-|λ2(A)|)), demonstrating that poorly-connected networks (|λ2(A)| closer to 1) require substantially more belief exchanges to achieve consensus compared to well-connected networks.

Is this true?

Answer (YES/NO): YES